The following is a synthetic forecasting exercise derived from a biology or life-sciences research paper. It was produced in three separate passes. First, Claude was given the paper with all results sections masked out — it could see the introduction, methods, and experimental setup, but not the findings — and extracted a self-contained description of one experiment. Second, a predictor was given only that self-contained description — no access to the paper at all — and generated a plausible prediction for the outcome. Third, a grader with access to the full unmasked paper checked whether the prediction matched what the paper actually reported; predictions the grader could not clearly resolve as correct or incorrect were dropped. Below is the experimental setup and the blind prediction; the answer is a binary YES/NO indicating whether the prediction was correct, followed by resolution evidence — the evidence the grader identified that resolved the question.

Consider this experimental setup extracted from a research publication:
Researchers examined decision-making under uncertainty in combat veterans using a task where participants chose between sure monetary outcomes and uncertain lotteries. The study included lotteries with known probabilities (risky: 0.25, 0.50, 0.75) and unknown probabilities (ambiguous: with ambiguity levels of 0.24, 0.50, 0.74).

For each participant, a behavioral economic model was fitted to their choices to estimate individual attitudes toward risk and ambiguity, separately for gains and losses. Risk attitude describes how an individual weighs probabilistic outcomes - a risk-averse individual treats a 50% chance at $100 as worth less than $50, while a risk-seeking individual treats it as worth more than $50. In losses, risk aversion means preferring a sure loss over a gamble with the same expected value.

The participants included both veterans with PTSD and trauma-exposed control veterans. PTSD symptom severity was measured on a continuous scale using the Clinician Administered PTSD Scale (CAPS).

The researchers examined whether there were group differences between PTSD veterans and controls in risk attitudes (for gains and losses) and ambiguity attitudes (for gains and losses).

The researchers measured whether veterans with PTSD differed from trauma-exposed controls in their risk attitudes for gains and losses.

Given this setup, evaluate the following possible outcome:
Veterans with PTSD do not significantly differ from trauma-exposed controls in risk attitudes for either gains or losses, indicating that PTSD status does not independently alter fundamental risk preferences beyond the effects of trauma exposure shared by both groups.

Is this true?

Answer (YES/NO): NO